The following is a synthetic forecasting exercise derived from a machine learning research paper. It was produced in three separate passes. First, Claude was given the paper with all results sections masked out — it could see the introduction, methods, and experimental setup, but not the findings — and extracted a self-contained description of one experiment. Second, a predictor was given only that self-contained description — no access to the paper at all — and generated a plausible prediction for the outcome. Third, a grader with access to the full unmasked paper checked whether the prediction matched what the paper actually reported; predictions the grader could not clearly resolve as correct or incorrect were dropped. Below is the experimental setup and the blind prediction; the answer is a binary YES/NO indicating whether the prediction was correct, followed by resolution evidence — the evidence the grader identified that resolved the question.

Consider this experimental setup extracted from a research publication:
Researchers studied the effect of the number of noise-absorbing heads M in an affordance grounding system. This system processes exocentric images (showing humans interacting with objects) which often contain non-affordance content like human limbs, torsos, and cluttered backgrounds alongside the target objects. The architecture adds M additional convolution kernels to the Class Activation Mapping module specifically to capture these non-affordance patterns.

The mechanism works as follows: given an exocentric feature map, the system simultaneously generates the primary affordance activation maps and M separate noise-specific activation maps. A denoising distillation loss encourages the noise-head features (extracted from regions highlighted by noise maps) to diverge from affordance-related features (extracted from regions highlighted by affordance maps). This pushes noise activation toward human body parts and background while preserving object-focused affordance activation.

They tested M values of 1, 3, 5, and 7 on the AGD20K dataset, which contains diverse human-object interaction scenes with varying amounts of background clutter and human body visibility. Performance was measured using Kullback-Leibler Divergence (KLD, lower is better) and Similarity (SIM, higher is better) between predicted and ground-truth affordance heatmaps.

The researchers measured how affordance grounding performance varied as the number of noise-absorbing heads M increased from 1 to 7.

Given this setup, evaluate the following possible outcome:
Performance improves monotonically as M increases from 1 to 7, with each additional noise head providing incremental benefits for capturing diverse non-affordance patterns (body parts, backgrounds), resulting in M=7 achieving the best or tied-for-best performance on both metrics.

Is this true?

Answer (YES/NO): NO